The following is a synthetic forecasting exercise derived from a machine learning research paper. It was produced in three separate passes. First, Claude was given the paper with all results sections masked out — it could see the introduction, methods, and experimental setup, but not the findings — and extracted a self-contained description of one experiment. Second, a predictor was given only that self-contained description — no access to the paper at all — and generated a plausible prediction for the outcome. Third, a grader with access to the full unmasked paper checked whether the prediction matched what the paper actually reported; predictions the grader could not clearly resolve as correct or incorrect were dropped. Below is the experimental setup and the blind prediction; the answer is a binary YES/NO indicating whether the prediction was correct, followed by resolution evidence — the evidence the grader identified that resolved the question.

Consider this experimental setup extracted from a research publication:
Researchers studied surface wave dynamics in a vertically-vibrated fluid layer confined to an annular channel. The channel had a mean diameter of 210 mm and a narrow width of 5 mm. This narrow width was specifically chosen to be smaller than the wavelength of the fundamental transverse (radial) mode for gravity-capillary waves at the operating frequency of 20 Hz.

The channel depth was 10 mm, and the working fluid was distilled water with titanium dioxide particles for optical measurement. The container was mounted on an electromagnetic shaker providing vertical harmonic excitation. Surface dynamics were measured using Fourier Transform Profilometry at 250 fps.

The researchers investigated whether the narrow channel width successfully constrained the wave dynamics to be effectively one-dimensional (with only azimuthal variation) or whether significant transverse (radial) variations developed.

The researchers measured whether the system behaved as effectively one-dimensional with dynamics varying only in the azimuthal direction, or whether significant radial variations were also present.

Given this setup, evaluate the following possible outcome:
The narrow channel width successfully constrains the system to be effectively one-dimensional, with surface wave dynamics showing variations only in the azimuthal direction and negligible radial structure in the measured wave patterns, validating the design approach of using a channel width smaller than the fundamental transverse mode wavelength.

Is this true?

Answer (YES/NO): YES